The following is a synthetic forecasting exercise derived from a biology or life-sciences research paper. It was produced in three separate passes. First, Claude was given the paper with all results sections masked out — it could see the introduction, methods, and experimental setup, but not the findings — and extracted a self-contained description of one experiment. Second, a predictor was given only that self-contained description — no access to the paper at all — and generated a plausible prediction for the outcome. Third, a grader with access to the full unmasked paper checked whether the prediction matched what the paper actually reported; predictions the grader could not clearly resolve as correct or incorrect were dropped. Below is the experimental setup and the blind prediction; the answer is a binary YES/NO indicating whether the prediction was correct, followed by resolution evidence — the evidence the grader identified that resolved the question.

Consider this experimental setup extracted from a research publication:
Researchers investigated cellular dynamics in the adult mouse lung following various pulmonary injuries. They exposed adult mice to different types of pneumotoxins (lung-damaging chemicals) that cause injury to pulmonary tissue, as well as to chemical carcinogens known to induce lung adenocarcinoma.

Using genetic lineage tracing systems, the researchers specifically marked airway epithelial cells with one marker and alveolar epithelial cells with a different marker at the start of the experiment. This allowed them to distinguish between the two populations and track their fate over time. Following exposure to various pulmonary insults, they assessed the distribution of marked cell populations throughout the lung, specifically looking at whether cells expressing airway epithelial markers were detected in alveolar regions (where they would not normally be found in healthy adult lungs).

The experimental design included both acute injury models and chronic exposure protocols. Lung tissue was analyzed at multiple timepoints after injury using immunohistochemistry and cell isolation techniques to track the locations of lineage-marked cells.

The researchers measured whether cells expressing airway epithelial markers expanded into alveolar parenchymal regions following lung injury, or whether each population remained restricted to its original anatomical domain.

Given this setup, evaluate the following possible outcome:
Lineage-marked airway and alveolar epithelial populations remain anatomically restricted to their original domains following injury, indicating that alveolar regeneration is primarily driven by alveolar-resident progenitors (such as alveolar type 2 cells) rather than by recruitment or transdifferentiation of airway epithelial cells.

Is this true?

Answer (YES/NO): NO